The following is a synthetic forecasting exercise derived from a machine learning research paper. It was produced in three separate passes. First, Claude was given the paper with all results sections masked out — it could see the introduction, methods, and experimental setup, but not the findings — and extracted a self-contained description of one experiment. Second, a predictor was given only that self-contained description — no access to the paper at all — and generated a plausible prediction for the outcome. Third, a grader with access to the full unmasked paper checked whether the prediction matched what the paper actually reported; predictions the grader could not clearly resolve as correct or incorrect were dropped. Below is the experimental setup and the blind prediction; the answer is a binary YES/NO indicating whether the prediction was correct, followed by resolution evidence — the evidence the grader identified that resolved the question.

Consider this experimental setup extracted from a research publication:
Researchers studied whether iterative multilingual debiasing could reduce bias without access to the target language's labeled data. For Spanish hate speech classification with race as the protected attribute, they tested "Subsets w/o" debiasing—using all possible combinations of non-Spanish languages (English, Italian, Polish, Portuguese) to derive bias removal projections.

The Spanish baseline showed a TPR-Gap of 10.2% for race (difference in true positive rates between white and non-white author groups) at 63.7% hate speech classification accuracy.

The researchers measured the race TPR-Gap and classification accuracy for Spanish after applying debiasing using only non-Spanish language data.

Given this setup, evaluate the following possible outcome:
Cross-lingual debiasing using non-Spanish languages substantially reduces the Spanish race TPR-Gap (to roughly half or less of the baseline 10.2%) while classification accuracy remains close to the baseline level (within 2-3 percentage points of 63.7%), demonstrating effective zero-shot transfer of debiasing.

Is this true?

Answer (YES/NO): YES